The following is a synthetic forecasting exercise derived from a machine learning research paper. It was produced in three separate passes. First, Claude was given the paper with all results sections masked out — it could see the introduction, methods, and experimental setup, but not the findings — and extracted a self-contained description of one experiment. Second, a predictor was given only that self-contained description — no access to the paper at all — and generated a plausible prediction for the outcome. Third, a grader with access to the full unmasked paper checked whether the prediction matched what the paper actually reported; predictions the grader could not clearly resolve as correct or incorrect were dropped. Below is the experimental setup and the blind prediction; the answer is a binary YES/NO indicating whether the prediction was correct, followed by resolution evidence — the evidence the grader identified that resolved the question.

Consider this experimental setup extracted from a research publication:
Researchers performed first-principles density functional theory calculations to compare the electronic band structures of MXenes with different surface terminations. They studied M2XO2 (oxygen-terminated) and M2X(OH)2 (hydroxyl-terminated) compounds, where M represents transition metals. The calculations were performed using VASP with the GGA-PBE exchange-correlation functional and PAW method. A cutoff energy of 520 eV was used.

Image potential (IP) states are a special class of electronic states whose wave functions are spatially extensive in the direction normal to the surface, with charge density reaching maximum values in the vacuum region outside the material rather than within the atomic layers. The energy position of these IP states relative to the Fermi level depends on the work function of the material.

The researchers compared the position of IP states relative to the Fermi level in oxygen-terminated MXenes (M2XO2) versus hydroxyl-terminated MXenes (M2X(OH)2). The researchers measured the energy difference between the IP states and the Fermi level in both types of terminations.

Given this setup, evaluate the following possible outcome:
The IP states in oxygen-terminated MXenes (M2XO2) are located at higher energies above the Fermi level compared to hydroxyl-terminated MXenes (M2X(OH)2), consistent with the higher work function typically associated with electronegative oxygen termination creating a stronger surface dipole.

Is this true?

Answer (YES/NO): YES